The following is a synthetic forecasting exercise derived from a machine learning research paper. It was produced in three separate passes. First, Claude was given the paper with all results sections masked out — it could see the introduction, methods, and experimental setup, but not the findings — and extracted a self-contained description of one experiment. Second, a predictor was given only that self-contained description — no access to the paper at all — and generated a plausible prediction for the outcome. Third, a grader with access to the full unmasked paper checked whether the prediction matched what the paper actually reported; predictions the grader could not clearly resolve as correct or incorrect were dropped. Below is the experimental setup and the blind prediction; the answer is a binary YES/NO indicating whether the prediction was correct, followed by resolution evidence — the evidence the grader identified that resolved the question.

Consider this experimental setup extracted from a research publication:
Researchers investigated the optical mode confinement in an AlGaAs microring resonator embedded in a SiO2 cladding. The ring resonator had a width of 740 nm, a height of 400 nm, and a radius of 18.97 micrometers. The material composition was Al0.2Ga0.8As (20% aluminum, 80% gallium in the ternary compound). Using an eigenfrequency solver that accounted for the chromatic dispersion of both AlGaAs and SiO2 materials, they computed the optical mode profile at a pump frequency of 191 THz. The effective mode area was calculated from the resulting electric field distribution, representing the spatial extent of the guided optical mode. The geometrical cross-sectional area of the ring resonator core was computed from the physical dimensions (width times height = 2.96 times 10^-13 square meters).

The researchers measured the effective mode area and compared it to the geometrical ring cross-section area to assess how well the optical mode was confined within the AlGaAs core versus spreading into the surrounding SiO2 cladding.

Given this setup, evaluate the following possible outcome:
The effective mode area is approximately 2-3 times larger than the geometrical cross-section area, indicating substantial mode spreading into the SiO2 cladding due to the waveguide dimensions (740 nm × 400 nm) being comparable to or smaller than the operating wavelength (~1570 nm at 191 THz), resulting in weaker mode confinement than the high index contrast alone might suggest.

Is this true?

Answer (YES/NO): NO